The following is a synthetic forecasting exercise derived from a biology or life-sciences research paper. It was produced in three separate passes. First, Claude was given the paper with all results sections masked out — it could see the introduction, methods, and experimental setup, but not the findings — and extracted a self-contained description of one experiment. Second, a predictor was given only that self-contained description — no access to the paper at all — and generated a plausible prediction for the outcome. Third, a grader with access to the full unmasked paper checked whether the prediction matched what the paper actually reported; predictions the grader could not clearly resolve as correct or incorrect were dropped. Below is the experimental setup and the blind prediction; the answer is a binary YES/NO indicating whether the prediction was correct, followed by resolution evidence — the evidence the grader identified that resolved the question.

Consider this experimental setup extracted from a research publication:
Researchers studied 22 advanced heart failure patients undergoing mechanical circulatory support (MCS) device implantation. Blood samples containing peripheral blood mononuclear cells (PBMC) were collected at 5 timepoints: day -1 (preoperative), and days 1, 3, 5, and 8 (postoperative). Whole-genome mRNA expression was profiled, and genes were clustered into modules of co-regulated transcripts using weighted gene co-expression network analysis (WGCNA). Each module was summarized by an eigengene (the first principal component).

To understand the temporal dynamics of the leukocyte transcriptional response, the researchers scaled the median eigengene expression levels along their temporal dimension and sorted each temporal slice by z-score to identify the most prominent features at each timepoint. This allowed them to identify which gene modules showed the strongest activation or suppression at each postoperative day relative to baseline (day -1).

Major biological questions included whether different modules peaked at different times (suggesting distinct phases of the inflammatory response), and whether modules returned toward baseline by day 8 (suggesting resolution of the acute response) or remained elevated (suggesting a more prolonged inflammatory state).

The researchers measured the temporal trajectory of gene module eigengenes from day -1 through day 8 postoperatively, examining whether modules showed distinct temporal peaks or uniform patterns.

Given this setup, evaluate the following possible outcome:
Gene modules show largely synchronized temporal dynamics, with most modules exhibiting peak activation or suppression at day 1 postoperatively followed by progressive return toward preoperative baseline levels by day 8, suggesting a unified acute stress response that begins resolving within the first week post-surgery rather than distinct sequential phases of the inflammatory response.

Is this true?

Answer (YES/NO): NO